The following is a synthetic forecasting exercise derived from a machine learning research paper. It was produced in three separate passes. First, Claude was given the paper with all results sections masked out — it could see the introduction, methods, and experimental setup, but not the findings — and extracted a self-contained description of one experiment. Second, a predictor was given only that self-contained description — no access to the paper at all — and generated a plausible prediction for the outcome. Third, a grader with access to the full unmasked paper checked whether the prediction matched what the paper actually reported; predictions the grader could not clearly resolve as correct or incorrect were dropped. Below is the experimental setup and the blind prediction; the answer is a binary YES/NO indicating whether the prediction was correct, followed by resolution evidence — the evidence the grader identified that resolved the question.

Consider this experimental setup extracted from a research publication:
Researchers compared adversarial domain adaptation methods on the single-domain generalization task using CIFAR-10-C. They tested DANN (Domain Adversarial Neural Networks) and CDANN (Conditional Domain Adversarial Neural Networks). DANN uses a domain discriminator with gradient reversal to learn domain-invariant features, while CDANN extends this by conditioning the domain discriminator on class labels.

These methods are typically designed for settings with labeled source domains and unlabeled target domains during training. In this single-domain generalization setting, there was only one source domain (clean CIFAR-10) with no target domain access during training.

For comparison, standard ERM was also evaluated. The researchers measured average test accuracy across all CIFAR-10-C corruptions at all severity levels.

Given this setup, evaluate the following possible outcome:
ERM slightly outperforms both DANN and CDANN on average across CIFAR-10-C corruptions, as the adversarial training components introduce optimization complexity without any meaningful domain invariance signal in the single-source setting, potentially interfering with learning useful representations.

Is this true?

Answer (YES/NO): YES